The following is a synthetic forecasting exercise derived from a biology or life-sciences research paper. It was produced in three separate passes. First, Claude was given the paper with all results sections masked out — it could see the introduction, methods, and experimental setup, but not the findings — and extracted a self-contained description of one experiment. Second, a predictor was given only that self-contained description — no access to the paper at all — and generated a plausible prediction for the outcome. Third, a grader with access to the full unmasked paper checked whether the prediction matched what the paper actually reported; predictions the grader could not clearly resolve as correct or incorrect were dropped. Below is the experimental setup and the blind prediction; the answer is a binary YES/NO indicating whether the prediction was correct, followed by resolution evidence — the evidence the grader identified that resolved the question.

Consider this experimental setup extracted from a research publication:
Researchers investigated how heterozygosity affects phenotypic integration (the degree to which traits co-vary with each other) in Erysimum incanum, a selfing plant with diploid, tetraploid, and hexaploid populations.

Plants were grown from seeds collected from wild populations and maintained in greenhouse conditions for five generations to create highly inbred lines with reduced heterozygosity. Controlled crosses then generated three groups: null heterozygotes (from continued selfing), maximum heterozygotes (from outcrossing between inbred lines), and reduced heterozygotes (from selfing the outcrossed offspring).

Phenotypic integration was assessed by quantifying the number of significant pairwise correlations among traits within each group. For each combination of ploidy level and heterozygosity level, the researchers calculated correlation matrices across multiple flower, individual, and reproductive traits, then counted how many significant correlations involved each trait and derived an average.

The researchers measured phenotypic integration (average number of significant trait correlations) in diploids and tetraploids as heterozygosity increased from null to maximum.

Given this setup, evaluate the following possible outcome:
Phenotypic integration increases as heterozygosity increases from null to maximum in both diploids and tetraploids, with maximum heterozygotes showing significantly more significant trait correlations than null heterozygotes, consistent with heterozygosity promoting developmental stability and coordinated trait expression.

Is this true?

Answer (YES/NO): NO